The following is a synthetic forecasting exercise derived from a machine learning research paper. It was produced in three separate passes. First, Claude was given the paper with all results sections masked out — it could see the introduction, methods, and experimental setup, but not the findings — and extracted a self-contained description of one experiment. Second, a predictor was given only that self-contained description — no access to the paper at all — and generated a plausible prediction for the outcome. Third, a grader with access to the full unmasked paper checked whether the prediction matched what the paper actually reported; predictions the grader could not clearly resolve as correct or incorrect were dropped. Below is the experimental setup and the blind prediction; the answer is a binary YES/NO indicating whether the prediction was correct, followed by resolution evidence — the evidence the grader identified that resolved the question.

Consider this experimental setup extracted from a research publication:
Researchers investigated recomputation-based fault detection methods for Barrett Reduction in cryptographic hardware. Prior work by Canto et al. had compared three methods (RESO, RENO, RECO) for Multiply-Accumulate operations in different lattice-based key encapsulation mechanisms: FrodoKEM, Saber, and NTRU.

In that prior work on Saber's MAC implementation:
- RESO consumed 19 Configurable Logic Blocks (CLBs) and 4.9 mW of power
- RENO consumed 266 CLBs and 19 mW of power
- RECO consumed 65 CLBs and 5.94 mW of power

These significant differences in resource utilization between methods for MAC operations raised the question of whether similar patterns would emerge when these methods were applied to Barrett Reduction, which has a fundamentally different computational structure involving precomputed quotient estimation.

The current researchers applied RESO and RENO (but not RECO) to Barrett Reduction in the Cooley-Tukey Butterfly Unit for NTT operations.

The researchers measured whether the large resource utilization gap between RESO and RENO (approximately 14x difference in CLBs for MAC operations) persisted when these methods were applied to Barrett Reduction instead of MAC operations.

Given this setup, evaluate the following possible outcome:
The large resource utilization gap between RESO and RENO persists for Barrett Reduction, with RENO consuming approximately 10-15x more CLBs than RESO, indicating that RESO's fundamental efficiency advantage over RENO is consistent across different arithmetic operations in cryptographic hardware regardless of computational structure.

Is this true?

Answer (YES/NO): NO